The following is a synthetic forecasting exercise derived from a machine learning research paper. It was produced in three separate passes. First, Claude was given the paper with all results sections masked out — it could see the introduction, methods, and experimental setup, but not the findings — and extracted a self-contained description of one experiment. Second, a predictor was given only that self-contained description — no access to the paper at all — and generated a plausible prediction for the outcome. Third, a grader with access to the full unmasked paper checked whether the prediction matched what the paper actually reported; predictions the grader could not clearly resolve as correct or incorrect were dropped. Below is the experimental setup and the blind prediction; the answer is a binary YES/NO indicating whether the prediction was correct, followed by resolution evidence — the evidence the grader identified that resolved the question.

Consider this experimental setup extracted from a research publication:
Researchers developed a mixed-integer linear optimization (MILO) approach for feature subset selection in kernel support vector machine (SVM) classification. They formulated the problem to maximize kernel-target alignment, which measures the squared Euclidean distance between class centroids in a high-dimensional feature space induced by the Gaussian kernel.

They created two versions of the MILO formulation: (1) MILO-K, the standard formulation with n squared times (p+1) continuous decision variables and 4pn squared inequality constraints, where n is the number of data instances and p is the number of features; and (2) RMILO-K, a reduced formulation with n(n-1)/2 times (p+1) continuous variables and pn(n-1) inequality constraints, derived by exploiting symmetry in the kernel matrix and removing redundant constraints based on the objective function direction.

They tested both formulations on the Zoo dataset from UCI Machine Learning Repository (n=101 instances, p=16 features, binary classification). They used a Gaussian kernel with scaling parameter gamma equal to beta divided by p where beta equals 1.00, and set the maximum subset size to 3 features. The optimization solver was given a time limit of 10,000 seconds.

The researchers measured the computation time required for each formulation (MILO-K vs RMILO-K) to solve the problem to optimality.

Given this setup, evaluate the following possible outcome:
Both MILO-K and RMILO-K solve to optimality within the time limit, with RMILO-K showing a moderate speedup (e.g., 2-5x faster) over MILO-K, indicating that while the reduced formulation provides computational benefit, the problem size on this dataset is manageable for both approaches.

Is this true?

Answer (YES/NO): YES